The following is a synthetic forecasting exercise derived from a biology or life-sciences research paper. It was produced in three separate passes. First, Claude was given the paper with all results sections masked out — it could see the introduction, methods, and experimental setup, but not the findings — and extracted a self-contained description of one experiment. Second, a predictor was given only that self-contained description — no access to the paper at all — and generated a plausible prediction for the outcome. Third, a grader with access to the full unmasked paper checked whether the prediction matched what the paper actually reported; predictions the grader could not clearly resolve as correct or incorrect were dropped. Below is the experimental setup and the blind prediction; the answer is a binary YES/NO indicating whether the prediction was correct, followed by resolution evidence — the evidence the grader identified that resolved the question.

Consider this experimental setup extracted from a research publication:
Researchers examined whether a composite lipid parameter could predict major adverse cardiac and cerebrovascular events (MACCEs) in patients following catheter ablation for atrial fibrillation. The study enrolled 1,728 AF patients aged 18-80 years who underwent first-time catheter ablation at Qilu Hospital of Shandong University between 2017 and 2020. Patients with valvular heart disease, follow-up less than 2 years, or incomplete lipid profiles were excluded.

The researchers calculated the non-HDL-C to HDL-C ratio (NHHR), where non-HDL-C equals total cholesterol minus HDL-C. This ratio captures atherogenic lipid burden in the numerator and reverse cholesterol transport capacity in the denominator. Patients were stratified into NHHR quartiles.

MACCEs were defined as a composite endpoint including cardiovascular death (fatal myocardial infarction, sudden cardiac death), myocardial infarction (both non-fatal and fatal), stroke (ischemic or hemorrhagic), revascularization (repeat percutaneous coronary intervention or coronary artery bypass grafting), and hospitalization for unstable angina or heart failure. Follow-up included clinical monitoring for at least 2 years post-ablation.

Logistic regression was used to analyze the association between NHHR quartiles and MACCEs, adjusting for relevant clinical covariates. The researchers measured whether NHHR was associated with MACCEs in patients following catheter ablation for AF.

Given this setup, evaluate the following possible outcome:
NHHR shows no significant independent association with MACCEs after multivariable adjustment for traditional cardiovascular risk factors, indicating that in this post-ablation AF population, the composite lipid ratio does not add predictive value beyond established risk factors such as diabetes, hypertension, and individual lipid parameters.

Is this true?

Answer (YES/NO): YES